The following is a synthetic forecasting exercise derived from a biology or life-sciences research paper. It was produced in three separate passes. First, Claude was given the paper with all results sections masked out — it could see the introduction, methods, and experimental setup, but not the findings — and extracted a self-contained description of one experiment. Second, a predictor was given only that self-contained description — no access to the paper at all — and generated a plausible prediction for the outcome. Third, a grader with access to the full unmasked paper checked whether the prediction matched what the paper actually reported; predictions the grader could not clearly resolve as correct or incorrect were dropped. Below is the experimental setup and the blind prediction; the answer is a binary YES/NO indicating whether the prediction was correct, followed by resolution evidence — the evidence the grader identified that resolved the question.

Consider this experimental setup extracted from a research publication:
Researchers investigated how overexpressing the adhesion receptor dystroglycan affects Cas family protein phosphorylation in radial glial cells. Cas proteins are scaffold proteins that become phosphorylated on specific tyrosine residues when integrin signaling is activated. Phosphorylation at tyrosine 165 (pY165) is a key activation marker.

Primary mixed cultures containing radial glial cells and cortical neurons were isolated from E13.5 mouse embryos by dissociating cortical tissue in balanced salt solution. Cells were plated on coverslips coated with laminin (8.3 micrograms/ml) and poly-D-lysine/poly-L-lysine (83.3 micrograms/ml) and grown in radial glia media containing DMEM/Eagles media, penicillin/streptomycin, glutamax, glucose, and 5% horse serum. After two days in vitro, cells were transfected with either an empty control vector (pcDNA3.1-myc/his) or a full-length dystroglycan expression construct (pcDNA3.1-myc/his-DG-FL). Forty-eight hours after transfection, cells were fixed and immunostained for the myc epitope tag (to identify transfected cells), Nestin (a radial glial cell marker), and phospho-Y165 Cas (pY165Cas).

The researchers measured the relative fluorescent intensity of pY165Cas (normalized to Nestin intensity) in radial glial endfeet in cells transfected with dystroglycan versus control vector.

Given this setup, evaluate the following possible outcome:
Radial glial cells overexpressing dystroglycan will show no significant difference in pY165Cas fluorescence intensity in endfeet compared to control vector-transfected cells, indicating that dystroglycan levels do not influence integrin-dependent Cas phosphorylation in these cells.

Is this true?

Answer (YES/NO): NO